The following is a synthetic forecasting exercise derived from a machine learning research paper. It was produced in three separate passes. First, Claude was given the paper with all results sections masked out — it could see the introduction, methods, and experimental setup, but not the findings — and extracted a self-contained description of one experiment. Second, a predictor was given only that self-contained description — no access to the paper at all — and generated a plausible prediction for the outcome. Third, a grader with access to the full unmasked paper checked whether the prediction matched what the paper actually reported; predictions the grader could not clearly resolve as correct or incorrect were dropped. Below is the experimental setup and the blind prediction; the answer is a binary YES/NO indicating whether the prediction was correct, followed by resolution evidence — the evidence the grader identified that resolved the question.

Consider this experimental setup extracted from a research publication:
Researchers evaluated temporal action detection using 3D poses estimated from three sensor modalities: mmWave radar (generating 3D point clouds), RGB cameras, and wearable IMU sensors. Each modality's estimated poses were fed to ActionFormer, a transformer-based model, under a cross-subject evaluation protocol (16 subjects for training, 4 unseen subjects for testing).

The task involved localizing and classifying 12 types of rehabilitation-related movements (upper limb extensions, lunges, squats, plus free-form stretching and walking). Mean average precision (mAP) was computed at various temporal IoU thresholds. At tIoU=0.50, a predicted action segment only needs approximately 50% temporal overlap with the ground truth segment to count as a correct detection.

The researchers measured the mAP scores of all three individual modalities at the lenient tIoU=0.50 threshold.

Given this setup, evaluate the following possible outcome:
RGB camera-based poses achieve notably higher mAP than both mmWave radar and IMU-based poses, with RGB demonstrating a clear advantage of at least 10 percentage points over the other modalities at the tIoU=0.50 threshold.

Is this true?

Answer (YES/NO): NO